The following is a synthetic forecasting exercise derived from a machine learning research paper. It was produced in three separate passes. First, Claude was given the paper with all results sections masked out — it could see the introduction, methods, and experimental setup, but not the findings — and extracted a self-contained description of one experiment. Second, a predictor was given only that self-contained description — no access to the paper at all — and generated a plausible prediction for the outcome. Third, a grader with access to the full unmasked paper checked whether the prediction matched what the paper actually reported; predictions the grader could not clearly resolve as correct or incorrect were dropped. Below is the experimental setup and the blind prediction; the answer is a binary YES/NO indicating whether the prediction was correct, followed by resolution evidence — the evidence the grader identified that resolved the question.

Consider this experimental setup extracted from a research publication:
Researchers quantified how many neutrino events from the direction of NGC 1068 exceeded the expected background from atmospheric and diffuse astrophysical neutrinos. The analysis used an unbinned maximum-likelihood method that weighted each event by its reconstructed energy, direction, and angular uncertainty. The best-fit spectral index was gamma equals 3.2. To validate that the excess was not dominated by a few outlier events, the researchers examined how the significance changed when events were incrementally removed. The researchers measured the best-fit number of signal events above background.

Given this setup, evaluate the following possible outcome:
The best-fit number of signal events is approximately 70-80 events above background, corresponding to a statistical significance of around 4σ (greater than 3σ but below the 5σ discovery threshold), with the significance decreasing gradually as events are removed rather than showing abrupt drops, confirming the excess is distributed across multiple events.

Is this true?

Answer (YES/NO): YES